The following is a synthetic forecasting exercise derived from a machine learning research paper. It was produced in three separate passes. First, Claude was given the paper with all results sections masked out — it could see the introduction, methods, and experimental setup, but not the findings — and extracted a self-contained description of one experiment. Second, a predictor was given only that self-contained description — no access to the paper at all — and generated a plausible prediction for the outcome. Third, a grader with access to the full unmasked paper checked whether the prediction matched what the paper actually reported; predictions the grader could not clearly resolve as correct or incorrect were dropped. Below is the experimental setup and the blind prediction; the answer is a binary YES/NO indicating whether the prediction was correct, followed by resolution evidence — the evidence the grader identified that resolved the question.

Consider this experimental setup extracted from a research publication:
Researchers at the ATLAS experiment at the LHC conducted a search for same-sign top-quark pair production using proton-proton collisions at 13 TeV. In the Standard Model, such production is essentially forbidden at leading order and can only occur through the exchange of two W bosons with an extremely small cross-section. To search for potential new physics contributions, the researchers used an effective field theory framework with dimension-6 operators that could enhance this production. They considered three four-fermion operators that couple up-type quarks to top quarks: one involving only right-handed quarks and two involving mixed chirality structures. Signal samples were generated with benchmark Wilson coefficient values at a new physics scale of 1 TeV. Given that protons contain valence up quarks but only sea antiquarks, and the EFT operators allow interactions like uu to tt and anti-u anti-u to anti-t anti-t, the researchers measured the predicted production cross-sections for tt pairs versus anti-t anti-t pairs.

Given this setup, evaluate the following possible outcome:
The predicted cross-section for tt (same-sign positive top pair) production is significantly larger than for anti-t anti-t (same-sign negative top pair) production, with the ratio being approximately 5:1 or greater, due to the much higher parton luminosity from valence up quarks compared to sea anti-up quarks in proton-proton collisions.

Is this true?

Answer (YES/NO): YES